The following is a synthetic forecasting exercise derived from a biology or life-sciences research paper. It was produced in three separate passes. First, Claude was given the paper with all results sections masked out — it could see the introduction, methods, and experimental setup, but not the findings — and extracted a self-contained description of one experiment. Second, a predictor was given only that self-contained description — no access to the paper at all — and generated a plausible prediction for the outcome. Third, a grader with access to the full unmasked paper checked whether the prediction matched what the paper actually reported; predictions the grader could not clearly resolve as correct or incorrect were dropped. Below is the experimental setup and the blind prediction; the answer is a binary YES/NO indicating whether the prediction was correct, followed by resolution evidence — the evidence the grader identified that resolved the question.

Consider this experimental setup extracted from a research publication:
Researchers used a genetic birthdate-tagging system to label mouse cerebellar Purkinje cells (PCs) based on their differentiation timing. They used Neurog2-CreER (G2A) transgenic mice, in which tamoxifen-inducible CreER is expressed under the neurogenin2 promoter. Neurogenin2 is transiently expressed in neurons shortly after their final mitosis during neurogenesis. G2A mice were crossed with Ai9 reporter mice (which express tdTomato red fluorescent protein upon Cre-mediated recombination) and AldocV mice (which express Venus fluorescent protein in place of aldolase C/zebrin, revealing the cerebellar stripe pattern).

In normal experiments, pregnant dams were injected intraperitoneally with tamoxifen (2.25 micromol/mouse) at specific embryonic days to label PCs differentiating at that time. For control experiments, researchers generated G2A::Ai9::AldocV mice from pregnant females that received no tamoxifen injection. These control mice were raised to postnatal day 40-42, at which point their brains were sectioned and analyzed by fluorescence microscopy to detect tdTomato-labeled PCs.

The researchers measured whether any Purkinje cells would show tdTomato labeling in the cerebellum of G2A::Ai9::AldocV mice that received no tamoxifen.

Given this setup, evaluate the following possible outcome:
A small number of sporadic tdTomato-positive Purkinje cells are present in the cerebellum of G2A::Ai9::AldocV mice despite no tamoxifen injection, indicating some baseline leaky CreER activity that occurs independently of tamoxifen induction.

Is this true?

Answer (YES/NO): YES